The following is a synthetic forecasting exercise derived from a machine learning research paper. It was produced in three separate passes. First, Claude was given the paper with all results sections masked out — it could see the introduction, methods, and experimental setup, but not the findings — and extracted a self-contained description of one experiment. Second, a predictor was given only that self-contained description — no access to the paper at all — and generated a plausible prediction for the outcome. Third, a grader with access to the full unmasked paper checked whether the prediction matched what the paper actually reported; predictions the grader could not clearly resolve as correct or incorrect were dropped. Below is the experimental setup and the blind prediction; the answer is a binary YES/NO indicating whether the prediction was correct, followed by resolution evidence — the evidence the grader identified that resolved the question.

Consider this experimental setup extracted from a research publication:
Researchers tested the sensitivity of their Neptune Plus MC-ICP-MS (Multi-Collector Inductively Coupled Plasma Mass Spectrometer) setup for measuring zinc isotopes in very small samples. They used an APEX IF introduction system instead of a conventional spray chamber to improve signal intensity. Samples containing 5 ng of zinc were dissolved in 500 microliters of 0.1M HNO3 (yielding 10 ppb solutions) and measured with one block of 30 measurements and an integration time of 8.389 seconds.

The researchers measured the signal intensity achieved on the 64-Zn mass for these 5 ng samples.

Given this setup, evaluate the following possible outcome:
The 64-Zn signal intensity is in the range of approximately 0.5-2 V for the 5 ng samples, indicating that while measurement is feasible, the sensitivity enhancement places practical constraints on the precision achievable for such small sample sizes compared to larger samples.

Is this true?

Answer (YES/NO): YES